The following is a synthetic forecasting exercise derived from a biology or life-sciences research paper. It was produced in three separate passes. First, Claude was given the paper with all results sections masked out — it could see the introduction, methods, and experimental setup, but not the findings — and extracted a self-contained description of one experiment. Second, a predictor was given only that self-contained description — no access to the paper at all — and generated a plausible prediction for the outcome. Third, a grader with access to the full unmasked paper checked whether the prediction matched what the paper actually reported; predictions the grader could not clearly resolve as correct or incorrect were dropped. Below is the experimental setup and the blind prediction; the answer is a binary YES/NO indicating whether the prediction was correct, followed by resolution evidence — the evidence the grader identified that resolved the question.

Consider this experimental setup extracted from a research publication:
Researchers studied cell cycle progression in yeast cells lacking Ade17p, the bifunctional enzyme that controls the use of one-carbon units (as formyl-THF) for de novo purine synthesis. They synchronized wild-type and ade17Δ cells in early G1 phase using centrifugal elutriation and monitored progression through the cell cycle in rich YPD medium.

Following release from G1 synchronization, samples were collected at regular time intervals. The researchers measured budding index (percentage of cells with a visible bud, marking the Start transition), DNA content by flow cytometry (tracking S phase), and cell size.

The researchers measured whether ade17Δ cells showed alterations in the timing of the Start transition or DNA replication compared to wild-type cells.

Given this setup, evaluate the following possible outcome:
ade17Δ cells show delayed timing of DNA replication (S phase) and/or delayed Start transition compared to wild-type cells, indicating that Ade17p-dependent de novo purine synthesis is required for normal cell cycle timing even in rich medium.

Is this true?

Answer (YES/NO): YES